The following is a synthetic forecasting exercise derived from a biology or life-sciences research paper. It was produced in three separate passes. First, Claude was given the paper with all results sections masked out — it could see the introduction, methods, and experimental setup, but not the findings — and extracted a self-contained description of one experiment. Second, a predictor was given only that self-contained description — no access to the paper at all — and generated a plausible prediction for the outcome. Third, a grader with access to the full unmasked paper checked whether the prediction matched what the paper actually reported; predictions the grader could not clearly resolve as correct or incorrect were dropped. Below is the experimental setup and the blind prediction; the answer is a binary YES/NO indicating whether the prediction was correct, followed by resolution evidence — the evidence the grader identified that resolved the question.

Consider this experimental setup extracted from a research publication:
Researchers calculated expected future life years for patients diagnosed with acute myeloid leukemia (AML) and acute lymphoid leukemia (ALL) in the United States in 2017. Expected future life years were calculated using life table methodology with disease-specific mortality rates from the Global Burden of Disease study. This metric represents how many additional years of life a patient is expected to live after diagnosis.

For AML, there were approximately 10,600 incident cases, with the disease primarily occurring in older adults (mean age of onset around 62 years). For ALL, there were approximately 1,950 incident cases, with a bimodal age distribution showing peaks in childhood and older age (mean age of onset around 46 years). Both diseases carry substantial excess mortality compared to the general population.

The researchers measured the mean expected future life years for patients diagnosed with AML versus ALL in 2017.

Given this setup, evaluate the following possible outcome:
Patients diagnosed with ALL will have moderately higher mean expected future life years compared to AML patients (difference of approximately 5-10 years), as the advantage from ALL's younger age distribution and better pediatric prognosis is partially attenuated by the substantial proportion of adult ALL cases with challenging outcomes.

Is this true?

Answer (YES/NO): NO